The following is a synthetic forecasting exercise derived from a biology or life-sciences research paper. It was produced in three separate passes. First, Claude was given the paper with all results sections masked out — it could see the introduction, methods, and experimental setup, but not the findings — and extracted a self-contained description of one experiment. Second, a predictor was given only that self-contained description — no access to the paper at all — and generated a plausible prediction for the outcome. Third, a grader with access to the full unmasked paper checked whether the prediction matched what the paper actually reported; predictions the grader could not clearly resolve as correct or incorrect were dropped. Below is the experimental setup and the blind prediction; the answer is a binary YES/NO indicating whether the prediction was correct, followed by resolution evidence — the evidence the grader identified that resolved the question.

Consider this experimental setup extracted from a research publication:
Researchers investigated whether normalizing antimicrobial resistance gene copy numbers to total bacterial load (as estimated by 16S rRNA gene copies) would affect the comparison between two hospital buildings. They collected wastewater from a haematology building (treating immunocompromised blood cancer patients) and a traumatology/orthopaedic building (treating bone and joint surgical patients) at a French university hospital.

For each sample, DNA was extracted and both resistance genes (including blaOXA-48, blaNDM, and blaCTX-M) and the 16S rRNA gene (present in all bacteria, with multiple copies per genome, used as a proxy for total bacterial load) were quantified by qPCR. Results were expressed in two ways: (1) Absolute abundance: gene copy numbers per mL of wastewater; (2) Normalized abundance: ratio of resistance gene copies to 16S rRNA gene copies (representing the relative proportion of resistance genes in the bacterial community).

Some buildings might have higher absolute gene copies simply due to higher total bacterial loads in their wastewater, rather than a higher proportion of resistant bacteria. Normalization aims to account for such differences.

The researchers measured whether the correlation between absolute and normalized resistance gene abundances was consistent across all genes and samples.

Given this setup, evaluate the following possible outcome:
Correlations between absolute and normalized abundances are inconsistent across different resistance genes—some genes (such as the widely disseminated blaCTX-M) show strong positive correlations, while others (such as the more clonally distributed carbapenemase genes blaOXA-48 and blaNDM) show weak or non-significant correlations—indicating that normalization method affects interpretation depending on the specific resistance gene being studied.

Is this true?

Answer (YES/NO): NO